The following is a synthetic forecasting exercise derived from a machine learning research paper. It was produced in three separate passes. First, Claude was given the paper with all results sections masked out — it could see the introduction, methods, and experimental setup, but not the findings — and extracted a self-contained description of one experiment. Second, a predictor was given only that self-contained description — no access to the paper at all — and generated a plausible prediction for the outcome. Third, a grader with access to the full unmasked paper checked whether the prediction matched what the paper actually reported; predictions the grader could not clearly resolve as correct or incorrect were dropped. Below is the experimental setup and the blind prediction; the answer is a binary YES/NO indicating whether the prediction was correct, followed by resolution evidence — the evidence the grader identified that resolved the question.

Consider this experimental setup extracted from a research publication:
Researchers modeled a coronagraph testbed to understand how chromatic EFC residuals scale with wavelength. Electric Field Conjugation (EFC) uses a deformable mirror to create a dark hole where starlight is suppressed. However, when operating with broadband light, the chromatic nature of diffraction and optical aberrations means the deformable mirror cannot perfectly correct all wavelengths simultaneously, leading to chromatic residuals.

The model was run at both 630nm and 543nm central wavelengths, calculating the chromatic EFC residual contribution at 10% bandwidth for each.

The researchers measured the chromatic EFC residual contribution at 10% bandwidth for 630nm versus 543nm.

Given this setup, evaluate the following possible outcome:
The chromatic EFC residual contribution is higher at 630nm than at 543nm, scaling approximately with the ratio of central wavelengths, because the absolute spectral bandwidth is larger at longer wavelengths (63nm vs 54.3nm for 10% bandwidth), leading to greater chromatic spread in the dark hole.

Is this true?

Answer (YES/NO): NO